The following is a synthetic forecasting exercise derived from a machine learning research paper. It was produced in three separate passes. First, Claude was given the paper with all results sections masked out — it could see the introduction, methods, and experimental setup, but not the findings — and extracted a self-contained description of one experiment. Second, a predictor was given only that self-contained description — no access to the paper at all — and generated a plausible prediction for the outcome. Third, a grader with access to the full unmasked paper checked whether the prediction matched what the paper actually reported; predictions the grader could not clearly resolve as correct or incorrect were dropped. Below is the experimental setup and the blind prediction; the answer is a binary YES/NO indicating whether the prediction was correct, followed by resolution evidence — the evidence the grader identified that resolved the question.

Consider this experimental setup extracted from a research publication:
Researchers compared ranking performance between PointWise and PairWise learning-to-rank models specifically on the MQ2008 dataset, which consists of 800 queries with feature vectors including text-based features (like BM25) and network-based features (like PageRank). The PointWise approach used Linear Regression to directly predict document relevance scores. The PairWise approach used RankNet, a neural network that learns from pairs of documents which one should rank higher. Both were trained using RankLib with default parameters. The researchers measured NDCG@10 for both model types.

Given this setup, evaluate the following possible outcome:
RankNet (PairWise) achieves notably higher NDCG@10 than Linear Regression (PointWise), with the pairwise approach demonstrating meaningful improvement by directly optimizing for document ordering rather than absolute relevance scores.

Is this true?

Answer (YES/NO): NO